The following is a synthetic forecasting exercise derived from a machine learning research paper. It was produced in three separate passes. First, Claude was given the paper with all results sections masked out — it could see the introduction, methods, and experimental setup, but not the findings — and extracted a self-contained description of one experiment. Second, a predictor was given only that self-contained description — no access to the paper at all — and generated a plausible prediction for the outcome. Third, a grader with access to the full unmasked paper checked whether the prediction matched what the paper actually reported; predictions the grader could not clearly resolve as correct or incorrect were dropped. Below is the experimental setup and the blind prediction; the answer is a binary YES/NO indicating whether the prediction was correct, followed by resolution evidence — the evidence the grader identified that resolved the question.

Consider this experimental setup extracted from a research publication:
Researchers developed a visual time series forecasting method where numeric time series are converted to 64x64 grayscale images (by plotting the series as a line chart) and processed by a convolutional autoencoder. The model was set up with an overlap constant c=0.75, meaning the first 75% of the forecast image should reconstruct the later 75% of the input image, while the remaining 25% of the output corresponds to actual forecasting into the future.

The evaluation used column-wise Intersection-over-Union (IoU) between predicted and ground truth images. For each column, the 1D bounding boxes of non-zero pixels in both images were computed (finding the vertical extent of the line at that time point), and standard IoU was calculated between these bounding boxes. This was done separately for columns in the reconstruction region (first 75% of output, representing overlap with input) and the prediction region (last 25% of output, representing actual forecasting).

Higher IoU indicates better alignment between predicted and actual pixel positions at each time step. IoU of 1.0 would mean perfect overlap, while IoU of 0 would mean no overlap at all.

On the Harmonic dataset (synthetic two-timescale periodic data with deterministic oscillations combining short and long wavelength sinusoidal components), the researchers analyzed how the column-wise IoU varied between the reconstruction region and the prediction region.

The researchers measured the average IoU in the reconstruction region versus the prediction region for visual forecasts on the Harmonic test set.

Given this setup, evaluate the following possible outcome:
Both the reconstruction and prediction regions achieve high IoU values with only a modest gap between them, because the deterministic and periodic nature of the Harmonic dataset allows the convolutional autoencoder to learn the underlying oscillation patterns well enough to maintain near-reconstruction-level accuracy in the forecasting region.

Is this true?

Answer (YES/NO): NO